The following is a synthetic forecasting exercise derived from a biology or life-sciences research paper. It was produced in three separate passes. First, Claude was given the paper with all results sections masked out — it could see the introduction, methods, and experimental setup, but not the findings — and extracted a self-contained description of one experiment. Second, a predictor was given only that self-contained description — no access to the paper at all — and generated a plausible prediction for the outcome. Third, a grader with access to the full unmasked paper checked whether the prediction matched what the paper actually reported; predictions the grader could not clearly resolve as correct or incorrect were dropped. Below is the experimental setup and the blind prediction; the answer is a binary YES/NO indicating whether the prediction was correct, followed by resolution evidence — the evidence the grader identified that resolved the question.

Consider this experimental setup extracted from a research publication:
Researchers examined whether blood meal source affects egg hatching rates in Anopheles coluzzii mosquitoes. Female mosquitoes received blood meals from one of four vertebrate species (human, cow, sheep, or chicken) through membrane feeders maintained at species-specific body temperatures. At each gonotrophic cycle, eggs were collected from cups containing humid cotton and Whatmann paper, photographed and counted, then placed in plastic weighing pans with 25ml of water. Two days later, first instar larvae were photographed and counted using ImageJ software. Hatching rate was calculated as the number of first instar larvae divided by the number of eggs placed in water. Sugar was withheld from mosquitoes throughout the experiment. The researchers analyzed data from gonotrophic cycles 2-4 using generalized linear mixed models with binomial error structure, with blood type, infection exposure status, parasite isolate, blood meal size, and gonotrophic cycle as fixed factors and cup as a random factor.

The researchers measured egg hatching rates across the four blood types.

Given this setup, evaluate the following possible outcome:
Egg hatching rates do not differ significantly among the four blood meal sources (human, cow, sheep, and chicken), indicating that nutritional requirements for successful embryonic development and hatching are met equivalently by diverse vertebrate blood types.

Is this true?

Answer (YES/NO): YES